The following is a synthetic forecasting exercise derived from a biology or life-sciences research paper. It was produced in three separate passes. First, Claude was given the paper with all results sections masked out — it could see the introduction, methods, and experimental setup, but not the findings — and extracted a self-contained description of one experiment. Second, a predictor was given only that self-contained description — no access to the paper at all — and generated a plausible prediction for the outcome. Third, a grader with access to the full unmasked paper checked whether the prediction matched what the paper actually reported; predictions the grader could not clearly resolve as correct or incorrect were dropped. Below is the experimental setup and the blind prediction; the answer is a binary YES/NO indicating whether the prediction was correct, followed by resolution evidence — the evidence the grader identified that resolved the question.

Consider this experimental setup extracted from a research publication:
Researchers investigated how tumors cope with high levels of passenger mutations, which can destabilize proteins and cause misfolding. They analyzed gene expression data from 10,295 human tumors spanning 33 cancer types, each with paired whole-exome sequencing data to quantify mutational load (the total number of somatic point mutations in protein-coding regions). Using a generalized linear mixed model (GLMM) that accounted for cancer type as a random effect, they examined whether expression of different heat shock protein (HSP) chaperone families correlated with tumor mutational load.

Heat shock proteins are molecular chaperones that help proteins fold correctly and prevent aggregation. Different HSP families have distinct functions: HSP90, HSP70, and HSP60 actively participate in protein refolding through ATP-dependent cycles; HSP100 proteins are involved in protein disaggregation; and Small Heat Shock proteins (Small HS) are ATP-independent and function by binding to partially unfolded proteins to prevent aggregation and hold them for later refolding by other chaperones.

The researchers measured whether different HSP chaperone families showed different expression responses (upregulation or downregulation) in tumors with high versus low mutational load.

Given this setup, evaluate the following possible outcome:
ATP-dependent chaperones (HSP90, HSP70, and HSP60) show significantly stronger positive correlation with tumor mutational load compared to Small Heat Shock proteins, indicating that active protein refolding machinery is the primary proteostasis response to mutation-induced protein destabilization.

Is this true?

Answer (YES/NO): YES